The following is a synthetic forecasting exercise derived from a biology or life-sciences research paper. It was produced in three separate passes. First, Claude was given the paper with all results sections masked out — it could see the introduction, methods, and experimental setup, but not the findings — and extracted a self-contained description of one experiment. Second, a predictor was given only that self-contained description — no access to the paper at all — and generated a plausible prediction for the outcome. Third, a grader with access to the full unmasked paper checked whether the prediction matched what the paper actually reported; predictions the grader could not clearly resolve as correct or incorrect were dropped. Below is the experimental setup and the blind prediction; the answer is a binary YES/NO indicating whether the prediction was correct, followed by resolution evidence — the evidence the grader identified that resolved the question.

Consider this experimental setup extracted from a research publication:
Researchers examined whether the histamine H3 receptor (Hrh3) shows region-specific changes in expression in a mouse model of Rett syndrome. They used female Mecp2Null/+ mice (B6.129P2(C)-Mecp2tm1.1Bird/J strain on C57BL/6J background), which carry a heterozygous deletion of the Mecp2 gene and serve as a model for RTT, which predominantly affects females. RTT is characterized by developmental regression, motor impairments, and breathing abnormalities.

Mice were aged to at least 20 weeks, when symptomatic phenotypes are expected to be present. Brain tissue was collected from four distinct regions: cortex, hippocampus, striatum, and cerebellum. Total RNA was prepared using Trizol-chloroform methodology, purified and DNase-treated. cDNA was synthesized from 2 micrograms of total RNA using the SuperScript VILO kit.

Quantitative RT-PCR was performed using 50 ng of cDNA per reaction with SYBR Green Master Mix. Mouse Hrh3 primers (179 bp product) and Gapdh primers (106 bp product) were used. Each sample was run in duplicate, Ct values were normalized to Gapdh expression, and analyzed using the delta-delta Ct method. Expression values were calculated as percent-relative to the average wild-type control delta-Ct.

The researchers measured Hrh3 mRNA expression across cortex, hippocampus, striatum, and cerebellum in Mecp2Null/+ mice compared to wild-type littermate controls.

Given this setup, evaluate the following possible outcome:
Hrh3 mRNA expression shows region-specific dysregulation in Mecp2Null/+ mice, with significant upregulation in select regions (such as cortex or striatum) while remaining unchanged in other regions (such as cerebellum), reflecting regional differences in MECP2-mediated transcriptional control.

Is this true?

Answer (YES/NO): NO